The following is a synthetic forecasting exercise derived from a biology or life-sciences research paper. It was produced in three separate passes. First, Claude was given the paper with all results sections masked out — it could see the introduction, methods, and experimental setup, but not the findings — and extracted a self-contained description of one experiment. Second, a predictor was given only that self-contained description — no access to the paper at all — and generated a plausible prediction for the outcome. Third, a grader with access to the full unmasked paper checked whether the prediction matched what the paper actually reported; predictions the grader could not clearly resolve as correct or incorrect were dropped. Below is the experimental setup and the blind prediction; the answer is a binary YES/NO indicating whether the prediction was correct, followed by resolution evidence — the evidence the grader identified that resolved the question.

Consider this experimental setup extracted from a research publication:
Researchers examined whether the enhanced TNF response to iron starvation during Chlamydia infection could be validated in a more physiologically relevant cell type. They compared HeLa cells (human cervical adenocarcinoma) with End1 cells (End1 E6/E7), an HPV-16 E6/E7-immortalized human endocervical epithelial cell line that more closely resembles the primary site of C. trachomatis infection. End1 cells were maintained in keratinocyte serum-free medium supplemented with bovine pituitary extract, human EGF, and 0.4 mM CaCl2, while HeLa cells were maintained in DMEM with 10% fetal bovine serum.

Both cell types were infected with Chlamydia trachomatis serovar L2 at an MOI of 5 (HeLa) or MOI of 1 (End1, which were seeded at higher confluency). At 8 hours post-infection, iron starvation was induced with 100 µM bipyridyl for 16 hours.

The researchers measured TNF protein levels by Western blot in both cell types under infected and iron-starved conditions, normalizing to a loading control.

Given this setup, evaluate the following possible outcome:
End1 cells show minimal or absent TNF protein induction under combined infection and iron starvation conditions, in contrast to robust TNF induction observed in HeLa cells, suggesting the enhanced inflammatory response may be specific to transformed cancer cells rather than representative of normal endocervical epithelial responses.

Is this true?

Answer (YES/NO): NO